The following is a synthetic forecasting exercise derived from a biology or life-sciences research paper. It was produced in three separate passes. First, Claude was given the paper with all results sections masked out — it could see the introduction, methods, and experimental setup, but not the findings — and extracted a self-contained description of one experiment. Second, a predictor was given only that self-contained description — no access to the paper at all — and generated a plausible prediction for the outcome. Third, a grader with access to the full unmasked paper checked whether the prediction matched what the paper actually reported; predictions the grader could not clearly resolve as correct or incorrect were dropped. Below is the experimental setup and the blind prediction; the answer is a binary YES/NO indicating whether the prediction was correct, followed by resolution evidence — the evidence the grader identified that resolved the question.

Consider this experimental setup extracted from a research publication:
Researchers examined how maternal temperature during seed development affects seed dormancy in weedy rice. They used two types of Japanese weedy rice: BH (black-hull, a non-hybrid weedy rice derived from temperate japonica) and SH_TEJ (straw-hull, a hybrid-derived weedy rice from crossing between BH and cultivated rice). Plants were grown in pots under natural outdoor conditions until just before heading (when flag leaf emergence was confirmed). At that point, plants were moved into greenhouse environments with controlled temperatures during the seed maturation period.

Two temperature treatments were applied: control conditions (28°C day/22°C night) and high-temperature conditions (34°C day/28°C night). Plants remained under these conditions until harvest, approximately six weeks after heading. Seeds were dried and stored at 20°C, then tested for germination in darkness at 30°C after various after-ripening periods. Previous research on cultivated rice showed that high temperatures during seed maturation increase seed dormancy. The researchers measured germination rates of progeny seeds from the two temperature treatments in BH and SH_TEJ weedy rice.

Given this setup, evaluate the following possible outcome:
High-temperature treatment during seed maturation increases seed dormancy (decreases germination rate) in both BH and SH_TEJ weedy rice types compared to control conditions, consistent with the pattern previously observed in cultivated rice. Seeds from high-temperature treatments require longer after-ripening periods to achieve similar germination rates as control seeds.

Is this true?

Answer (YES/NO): YES